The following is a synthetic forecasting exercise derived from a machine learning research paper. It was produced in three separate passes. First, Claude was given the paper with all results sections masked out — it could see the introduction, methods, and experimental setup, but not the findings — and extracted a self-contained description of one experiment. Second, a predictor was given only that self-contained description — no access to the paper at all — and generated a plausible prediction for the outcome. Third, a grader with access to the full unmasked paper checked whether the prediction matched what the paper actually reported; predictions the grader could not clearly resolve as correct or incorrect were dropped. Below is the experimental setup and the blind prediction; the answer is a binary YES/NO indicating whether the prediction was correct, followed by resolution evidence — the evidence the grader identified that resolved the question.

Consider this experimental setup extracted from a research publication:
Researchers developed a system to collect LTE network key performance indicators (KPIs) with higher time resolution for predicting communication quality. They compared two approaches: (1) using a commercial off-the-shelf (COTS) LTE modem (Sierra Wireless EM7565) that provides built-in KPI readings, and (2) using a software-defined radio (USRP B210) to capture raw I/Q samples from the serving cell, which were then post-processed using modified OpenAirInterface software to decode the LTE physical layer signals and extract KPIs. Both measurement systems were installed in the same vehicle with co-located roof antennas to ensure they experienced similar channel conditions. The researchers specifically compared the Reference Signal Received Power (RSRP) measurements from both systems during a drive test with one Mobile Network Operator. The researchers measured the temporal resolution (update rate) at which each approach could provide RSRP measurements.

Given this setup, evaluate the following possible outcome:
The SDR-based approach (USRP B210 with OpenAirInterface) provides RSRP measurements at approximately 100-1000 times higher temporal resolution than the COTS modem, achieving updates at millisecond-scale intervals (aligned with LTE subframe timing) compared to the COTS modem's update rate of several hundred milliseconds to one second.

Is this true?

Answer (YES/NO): NO